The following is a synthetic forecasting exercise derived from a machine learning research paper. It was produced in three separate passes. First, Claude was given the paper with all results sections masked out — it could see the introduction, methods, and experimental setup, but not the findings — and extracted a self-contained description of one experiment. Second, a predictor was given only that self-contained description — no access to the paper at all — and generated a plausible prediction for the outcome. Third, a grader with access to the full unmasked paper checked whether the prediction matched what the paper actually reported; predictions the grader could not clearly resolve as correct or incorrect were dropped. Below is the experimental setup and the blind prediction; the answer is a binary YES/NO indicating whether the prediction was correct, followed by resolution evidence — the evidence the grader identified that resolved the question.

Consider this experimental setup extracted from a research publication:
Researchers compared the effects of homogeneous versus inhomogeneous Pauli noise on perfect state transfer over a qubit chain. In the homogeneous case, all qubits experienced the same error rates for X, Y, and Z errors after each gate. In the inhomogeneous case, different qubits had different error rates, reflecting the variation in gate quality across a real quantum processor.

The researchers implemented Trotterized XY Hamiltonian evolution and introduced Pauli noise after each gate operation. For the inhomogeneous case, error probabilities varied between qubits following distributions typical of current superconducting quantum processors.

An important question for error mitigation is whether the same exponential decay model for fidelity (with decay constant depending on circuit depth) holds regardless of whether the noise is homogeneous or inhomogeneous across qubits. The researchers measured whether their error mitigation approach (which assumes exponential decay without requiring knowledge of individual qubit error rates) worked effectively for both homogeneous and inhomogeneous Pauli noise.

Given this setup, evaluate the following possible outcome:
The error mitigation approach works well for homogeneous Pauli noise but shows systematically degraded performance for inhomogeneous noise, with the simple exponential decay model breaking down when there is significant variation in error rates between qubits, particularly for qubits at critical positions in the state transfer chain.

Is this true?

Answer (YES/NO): NO